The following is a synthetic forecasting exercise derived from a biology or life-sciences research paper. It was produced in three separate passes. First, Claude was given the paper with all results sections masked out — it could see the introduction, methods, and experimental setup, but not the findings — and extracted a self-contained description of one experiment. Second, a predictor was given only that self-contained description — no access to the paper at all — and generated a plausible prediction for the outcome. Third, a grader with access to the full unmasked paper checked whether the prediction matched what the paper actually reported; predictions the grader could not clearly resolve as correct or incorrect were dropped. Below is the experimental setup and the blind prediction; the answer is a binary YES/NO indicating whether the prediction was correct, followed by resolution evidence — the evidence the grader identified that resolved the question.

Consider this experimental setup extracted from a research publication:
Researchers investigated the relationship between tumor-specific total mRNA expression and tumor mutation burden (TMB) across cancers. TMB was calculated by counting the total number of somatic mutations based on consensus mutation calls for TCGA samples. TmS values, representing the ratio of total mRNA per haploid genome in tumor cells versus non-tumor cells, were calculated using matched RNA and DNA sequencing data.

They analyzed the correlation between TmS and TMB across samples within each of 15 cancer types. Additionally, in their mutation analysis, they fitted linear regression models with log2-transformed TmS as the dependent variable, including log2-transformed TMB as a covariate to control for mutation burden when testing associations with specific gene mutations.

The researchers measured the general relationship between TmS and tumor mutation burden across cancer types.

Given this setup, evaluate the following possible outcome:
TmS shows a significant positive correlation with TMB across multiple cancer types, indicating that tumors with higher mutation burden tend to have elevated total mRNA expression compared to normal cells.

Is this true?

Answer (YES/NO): NO